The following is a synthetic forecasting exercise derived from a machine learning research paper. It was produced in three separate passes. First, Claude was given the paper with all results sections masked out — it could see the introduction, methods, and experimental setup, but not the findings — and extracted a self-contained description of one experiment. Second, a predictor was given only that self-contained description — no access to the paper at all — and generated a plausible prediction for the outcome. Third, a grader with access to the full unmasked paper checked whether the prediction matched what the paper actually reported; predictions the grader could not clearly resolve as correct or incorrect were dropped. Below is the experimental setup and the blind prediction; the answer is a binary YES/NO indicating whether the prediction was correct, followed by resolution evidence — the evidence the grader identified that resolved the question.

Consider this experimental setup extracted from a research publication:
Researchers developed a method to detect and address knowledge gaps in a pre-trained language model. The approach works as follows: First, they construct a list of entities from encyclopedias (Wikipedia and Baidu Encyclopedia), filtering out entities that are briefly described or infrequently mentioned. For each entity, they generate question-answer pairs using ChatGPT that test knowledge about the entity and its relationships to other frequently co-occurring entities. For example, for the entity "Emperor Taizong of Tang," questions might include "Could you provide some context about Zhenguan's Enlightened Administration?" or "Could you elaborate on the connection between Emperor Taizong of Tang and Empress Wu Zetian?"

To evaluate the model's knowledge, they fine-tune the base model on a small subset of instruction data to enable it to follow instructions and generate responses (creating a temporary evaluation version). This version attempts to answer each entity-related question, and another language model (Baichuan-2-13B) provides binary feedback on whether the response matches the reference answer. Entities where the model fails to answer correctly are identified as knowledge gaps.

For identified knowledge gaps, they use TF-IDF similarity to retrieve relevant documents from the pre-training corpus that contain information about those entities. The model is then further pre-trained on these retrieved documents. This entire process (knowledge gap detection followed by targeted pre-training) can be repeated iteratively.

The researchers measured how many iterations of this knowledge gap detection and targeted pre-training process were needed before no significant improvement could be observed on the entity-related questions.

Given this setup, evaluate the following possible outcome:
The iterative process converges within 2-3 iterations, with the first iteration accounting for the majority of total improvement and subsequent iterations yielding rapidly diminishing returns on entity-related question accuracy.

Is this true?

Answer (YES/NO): NO